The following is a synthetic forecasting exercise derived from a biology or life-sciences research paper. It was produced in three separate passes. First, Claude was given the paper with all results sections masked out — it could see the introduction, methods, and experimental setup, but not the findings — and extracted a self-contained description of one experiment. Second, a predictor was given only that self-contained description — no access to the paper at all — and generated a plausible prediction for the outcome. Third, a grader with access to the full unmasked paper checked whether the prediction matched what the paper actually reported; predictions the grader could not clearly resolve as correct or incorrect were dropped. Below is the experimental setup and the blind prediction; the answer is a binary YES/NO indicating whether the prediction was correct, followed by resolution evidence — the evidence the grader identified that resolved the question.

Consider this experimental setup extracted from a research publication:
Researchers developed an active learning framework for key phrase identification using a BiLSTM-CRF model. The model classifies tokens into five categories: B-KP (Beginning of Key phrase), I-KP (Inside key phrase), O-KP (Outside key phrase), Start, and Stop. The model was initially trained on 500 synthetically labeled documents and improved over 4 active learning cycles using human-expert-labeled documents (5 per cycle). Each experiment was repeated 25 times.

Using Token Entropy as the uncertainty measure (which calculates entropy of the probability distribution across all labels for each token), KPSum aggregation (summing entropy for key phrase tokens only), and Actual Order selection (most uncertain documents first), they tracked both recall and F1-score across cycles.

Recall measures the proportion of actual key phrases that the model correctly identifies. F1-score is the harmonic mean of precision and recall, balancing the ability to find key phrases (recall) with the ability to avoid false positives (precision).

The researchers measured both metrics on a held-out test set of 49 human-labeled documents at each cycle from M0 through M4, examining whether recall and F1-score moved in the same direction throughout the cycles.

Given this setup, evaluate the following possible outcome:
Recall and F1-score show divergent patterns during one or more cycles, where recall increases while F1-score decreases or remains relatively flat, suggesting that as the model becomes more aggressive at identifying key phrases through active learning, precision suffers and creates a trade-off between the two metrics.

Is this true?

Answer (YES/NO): NO